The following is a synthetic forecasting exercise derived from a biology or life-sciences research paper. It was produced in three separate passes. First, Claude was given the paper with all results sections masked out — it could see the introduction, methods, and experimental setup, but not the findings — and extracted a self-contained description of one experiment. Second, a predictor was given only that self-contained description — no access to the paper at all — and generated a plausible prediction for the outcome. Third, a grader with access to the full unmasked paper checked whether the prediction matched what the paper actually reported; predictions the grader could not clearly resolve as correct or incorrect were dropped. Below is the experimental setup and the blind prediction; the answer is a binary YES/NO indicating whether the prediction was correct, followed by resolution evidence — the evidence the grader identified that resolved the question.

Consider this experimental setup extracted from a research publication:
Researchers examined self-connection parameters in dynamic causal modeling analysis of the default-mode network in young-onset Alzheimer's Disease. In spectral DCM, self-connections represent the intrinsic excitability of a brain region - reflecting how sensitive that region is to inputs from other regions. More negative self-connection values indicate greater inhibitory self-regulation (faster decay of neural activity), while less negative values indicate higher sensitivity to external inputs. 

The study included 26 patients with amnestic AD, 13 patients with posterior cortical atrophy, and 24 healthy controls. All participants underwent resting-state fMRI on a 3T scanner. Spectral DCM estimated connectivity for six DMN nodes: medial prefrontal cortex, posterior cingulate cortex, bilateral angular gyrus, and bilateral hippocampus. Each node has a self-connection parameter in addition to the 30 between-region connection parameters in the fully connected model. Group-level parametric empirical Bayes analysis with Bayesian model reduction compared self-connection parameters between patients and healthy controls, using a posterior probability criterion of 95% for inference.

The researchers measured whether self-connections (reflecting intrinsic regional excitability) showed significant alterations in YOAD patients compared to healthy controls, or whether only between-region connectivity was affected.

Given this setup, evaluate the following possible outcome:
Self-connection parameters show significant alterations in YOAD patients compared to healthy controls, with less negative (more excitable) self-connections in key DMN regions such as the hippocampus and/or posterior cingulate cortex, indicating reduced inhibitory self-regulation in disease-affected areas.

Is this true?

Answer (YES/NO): NO